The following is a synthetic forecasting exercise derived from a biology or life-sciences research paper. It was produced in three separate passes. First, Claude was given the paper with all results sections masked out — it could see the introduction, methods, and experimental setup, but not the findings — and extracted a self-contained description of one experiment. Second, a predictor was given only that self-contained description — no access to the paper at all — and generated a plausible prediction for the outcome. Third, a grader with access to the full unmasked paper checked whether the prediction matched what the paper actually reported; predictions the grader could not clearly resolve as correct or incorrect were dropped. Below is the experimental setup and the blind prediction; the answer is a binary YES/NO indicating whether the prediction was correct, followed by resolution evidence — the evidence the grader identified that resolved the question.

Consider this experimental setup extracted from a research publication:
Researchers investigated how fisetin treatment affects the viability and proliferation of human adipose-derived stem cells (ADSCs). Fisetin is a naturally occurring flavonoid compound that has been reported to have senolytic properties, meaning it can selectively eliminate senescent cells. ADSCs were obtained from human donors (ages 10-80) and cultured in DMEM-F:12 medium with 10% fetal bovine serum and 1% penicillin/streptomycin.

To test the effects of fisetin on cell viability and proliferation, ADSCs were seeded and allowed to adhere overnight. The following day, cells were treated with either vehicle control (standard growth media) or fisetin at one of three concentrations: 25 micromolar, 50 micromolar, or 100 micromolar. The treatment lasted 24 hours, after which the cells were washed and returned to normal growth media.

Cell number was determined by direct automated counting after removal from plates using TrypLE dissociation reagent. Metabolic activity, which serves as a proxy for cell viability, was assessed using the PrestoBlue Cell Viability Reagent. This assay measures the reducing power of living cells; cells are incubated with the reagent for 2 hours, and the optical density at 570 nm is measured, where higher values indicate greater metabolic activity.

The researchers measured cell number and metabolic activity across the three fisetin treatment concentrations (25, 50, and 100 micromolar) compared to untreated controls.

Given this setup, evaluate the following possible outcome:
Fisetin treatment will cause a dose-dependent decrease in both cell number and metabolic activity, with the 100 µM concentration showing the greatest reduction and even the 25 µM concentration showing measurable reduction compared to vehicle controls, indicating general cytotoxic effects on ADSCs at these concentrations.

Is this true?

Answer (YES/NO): NO